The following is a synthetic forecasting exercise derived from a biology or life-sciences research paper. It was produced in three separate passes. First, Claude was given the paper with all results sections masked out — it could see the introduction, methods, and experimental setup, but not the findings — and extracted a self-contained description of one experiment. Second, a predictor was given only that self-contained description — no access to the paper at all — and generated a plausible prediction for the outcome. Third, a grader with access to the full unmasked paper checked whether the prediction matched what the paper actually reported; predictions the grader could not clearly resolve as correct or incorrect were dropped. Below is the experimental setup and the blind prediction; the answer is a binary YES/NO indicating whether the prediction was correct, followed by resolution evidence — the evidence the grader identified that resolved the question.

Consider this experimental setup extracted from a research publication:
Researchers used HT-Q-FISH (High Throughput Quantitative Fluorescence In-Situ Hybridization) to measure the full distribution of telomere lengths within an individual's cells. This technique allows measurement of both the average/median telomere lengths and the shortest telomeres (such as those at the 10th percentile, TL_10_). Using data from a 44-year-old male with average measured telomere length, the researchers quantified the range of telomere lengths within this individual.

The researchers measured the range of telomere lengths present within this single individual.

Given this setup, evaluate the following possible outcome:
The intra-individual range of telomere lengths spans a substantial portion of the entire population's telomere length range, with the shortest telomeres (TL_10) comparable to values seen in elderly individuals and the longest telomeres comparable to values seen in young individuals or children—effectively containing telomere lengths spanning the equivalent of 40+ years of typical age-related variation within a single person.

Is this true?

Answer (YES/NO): YES